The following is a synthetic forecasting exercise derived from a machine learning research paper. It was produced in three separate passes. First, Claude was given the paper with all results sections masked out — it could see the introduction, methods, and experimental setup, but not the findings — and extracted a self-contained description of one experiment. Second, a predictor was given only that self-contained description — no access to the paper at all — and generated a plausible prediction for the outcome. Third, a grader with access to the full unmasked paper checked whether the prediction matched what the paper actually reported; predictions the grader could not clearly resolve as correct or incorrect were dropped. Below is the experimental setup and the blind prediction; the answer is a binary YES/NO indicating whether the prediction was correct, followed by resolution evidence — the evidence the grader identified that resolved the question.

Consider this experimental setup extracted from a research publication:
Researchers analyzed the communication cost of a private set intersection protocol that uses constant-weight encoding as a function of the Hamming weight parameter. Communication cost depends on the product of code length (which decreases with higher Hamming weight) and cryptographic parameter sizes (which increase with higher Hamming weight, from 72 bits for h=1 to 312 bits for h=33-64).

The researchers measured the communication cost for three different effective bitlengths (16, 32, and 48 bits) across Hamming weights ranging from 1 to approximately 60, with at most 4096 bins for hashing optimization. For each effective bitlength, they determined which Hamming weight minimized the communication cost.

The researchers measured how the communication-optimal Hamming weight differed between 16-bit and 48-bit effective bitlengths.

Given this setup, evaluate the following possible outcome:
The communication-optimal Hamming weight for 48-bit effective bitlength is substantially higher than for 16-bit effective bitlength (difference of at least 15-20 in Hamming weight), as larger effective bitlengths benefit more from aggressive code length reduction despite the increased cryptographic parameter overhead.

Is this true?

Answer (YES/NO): YES